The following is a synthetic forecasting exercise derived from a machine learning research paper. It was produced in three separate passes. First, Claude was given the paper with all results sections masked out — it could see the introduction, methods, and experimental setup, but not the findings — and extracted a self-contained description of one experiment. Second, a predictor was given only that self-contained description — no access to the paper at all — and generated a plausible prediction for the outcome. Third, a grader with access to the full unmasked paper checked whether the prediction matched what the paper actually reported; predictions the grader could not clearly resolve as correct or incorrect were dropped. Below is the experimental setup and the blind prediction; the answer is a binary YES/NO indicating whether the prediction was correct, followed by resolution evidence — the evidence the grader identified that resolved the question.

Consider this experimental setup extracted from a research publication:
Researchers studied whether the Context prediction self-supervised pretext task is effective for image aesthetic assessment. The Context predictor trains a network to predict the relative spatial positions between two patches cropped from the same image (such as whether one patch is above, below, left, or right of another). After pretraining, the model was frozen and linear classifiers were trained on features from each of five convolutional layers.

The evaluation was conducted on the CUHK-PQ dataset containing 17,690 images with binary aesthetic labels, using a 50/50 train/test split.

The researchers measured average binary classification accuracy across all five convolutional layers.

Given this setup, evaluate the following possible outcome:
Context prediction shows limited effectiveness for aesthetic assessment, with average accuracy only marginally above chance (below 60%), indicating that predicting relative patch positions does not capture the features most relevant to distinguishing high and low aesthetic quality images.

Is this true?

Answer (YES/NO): NO